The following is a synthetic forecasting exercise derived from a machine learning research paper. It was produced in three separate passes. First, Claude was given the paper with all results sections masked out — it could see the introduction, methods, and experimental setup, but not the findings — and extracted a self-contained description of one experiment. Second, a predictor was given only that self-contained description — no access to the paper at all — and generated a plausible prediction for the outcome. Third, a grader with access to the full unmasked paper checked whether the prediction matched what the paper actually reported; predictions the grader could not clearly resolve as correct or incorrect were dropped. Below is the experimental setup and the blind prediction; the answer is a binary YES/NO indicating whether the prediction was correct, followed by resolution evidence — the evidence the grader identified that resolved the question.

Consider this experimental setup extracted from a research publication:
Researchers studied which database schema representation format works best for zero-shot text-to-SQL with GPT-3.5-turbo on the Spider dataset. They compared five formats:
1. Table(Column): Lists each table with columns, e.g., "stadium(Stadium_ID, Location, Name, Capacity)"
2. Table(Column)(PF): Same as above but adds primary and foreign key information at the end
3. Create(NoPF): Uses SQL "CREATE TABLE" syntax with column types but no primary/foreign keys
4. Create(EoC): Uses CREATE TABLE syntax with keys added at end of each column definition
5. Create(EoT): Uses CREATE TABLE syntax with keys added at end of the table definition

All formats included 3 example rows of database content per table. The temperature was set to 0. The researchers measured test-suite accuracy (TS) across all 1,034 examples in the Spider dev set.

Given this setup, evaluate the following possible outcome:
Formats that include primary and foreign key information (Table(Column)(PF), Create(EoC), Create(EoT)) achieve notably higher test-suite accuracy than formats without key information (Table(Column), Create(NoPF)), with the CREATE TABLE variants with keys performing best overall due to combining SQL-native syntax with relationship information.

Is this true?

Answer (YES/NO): NO